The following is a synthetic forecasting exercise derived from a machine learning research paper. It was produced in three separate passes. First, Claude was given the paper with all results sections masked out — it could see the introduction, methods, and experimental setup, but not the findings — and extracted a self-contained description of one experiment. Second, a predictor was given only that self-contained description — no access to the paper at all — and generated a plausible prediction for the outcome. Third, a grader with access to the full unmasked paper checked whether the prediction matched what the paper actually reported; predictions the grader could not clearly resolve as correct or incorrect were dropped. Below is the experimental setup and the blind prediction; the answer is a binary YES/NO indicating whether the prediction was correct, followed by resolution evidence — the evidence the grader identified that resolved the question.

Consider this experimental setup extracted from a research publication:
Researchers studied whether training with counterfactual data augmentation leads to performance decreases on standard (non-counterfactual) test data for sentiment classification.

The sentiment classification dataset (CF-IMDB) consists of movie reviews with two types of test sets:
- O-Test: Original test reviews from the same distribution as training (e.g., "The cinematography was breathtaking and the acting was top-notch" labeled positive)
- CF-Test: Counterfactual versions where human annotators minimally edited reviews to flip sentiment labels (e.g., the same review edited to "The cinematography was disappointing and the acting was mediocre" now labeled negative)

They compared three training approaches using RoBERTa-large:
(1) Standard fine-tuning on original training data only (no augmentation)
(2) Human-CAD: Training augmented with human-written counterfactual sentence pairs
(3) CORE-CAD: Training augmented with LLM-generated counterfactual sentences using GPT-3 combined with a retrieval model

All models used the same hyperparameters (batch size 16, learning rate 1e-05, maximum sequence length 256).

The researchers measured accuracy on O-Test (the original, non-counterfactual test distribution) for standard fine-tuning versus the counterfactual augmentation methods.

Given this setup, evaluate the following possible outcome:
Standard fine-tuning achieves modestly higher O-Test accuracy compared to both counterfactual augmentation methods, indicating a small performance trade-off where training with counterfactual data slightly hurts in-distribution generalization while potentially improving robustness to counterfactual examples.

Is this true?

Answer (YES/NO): NO